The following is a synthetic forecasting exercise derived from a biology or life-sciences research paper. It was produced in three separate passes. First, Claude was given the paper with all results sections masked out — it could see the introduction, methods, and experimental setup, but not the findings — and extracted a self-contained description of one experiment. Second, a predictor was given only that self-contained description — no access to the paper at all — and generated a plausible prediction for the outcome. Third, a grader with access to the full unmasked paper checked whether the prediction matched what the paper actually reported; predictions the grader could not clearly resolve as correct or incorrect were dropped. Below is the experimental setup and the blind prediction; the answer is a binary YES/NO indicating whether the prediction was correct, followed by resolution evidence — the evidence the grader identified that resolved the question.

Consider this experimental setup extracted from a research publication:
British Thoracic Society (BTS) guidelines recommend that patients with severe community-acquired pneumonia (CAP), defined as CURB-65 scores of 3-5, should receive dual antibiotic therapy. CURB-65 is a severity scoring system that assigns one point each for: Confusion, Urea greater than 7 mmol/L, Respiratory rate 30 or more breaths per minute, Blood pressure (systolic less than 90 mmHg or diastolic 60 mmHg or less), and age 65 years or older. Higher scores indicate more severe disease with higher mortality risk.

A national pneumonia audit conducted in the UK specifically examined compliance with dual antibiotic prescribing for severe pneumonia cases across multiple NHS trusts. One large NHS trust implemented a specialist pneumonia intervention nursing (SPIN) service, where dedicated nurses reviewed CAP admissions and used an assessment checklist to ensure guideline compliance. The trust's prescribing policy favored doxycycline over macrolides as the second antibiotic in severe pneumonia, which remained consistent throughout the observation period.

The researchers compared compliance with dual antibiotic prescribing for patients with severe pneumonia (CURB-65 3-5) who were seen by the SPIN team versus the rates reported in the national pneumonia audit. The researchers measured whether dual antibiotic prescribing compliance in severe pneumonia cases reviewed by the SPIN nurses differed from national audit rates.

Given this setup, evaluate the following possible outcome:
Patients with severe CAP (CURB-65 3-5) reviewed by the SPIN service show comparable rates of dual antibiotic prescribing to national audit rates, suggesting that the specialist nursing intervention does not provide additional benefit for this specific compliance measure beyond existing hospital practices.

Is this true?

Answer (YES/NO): NO